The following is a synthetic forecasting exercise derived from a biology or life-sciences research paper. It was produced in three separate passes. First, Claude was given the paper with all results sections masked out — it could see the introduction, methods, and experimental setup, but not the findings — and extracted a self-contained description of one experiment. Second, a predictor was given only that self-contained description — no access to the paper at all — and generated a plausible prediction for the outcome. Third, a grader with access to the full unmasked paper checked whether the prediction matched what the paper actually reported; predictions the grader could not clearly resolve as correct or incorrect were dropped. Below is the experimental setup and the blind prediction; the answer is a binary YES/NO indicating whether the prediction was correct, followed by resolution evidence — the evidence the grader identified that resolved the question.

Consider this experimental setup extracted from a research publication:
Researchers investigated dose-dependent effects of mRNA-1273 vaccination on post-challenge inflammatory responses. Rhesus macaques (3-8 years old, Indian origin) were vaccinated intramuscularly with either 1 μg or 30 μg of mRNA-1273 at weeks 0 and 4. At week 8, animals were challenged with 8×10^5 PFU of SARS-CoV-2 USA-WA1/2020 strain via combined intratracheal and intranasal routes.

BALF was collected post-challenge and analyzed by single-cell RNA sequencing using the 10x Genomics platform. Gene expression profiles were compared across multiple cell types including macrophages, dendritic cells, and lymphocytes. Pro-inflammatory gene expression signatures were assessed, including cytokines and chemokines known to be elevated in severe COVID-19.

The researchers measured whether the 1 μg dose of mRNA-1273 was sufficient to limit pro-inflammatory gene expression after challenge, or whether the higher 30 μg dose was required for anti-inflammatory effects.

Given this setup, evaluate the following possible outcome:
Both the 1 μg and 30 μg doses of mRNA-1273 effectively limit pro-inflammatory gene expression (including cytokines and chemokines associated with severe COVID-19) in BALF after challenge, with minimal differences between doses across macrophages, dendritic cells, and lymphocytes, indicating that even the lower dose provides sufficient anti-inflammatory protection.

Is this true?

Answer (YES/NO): NO